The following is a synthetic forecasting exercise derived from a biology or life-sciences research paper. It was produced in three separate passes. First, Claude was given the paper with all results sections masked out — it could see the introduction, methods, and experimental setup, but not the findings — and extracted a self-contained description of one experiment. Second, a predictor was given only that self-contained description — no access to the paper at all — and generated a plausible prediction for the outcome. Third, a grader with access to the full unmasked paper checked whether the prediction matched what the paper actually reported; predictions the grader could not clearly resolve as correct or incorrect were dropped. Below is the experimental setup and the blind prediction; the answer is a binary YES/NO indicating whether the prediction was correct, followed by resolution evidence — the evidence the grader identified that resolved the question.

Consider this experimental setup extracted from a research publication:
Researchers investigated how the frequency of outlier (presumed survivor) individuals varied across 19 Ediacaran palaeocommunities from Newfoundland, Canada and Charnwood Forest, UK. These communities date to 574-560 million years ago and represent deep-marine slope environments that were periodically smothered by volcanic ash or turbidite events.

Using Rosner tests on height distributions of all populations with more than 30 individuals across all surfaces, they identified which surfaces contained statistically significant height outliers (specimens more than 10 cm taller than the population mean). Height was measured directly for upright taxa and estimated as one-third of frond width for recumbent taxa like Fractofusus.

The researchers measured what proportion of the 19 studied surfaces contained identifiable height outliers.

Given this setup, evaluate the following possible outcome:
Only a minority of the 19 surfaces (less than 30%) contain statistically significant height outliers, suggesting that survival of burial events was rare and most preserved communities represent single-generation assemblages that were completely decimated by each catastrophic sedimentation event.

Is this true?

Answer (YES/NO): YES